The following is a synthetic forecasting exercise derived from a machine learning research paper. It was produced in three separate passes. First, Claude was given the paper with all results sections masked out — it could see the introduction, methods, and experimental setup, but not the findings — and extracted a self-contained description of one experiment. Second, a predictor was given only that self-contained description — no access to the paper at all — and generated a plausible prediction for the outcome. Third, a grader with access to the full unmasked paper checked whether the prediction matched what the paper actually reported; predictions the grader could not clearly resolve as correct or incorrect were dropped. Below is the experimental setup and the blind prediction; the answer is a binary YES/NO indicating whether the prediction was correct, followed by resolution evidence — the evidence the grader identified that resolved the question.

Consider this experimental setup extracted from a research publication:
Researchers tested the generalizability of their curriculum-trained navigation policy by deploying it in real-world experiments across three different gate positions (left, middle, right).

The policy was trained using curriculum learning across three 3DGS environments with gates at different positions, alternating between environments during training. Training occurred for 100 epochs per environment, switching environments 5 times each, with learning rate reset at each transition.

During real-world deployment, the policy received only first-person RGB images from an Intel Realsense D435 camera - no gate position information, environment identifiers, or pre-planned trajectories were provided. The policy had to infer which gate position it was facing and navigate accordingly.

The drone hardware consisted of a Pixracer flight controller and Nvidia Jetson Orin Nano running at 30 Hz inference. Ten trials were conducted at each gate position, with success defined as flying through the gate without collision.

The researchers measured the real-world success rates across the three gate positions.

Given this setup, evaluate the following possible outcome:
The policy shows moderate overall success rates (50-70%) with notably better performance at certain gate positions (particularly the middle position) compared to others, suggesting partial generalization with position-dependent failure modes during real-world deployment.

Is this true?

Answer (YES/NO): NO